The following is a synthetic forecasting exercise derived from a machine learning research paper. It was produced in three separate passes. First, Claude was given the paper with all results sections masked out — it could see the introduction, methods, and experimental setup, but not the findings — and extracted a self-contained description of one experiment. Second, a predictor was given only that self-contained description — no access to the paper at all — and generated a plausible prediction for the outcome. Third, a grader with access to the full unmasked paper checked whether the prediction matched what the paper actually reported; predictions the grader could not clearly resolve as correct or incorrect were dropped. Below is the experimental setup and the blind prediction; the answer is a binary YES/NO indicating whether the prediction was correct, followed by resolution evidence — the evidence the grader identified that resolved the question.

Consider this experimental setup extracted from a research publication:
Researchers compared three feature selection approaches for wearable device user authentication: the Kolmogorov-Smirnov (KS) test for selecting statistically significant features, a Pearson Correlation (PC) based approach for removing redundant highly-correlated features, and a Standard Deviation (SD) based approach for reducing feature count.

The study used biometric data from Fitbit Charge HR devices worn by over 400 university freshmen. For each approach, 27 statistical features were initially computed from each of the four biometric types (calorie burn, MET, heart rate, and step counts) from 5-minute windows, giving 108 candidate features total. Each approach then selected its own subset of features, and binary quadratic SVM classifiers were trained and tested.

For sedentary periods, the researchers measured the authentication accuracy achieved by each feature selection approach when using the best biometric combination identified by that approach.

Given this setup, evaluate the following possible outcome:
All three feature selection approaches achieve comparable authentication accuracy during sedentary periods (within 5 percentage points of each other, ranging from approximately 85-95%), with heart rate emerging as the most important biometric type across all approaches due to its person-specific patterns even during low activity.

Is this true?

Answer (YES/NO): NO